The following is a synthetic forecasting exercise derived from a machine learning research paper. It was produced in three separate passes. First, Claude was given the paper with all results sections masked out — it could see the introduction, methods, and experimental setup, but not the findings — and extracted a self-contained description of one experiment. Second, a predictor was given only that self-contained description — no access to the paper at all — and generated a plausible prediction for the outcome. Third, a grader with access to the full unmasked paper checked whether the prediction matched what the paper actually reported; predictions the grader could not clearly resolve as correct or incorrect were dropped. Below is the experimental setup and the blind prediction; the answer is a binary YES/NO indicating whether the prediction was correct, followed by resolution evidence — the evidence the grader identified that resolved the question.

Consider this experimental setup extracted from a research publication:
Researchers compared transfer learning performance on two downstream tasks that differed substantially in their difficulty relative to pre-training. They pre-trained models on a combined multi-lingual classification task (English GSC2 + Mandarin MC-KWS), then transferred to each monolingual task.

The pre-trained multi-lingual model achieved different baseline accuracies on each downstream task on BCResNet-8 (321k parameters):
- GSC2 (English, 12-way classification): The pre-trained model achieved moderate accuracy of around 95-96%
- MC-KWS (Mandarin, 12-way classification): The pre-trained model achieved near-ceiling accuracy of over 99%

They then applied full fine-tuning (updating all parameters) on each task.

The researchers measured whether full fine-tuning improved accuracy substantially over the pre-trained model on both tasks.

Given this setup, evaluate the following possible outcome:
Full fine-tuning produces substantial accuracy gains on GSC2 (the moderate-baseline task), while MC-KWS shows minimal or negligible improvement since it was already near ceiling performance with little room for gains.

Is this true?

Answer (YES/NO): YES